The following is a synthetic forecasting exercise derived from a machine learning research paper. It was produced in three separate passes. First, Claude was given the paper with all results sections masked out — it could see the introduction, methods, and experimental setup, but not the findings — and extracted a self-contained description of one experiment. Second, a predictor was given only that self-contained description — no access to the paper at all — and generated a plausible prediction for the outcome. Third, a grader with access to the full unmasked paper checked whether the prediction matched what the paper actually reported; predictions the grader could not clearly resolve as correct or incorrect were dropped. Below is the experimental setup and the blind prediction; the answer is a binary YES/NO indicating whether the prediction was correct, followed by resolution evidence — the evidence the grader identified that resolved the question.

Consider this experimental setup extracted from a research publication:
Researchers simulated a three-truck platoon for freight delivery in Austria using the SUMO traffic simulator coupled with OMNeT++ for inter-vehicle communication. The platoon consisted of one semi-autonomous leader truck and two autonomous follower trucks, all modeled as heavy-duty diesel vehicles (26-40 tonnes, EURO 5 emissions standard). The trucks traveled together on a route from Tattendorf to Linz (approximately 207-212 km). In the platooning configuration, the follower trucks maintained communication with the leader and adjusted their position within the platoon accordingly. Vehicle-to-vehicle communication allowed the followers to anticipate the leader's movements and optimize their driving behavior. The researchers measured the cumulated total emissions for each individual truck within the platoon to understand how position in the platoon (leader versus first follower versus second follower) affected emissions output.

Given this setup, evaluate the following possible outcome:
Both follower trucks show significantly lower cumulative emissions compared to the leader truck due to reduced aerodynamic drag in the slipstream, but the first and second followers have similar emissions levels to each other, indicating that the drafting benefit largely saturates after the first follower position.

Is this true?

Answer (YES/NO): NO